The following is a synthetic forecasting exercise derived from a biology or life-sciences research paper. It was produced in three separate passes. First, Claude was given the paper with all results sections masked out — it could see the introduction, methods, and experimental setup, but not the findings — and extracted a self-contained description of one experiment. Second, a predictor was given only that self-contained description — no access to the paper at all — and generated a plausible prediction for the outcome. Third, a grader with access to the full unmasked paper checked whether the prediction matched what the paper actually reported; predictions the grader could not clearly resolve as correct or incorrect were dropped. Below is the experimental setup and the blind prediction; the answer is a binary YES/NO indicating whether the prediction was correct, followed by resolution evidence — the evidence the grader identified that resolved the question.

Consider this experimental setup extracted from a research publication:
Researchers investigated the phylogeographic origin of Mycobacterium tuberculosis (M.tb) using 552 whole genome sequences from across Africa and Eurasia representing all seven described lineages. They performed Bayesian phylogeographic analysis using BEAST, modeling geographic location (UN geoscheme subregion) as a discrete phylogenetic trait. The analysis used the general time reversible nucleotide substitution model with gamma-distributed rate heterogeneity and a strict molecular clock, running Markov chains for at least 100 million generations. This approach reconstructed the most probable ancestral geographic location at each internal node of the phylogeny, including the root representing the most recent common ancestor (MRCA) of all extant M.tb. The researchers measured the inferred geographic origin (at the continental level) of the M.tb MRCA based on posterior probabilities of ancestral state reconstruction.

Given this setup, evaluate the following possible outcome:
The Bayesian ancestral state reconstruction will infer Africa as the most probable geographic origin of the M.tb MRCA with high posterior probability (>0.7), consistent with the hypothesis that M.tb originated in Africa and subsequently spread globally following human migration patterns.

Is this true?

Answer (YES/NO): NO